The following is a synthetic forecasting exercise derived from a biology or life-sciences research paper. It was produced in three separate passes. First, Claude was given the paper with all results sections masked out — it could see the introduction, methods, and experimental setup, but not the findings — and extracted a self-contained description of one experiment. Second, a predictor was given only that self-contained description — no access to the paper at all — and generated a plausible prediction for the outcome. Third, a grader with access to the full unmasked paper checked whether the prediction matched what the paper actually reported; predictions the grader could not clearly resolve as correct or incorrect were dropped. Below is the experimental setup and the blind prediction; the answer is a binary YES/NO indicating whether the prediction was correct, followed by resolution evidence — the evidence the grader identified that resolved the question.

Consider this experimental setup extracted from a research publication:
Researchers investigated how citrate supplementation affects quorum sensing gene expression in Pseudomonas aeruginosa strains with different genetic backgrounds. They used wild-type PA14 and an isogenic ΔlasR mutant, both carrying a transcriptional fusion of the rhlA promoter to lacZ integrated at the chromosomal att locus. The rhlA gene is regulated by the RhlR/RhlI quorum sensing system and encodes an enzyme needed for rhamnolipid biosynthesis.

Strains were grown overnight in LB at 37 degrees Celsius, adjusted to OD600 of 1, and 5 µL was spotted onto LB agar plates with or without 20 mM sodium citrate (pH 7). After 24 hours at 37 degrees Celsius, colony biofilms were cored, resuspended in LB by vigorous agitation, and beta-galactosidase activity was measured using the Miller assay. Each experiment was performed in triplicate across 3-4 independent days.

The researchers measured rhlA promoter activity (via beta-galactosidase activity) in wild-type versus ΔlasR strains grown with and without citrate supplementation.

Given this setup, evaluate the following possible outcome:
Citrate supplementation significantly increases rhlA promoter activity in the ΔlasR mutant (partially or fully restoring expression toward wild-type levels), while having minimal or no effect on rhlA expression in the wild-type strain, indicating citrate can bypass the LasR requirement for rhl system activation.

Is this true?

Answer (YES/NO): NO